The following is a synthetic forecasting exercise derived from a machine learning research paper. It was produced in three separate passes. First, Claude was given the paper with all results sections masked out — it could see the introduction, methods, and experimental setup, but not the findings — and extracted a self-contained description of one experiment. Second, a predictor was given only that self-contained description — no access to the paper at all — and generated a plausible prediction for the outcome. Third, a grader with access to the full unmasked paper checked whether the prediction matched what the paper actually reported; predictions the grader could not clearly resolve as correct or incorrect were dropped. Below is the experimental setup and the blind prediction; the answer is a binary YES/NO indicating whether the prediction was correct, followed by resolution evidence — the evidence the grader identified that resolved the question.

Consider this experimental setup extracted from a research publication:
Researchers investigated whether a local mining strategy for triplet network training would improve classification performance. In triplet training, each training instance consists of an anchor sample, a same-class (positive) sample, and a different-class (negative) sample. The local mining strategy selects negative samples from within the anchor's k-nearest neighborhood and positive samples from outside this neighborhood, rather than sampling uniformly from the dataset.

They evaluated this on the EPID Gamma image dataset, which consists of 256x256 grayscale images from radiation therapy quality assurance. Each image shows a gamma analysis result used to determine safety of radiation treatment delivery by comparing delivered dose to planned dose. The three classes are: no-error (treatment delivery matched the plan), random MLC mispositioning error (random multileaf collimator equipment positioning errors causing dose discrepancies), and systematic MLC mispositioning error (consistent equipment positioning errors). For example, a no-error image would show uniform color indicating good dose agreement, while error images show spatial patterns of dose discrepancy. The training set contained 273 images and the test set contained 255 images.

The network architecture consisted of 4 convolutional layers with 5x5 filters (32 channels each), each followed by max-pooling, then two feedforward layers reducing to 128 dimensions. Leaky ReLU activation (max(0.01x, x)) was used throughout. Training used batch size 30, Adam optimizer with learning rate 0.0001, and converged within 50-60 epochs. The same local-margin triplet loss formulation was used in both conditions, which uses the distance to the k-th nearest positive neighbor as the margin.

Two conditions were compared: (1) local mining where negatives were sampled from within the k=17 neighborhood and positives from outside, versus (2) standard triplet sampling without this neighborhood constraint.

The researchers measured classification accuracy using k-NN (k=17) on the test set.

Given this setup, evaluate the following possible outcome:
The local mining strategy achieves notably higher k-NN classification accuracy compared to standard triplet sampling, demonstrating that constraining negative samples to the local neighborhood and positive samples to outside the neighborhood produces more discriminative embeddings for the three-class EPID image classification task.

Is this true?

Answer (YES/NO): YES